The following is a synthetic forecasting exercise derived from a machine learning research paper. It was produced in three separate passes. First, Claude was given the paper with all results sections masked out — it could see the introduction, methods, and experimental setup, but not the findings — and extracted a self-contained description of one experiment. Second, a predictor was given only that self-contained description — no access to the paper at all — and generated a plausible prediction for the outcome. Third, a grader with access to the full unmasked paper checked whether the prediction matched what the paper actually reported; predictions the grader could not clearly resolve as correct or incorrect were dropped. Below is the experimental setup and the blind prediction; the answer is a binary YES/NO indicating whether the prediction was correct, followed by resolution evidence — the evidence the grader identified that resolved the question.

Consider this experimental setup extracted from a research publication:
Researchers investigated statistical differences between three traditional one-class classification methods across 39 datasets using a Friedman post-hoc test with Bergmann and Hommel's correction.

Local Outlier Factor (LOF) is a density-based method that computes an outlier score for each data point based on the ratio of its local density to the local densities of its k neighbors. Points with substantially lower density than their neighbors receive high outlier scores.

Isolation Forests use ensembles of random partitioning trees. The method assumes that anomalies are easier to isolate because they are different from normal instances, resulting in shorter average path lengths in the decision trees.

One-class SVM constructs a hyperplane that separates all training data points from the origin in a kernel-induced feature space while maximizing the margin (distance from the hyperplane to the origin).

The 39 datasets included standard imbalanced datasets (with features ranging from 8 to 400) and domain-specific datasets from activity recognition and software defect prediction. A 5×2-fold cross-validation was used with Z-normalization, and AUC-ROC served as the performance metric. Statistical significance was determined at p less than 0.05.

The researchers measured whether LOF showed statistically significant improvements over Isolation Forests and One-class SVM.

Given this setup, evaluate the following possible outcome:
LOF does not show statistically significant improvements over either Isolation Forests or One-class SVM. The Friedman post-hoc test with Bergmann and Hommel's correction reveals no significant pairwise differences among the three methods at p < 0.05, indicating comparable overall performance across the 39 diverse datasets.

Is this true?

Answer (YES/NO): YES